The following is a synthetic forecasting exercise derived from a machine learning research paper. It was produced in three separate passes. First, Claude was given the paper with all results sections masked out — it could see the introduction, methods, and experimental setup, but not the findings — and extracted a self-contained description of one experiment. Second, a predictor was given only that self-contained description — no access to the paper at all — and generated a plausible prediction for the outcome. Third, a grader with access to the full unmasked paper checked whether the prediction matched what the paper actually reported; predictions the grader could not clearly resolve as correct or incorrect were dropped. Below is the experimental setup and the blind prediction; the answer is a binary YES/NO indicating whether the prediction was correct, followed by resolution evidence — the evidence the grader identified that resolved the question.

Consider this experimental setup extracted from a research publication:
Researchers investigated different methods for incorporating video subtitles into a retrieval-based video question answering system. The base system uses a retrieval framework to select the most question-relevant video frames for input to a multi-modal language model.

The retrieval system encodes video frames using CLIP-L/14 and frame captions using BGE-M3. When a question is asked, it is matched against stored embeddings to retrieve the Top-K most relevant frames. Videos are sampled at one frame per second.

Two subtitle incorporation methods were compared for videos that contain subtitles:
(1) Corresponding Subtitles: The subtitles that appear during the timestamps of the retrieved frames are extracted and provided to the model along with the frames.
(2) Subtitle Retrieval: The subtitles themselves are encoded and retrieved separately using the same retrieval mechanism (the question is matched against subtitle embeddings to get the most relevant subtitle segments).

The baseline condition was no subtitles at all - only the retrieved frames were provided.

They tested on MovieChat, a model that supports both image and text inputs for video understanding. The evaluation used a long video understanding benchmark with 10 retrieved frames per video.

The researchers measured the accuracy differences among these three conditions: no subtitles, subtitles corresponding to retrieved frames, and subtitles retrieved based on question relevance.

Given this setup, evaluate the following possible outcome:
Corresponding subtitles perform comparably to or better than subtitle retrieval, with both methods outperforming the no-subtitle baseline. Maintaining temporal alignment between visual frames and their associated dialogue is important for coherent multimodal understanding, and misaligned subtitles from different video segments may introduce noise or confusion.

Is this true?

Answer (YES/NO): NO